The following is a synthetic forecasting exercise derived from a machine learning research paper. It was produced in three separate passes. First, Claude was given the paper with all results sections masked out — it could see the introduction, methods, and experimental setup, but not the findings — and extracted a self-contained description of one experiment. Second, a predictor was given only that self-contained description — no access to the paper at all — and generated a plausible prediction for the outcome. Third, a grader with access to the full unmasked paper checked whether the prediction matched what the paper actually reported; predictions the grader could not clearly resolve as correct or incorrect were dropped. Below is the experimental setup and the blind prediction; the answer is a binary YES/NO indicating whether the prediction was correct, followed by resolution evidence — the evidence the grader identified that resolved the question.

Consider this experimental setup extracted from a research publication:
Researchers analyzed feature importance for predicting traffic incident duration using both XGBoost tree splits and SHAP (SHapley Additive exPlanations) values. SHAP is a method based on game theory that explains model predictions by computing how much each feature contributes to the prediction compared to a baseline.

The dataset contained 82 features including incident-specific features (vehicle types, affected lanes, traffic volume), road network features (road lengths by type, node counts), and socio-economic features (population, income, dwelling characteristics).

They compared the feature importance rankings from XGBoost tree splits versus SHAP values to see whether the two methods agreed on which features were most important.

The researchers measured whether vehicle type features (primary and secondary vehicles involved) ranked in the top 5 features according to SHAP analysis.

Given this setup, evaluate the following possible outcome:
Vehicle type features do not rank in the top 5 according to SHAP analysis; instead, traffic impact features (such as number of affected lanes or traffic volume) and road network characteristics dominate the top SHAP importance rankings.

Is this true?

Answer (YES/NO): NO